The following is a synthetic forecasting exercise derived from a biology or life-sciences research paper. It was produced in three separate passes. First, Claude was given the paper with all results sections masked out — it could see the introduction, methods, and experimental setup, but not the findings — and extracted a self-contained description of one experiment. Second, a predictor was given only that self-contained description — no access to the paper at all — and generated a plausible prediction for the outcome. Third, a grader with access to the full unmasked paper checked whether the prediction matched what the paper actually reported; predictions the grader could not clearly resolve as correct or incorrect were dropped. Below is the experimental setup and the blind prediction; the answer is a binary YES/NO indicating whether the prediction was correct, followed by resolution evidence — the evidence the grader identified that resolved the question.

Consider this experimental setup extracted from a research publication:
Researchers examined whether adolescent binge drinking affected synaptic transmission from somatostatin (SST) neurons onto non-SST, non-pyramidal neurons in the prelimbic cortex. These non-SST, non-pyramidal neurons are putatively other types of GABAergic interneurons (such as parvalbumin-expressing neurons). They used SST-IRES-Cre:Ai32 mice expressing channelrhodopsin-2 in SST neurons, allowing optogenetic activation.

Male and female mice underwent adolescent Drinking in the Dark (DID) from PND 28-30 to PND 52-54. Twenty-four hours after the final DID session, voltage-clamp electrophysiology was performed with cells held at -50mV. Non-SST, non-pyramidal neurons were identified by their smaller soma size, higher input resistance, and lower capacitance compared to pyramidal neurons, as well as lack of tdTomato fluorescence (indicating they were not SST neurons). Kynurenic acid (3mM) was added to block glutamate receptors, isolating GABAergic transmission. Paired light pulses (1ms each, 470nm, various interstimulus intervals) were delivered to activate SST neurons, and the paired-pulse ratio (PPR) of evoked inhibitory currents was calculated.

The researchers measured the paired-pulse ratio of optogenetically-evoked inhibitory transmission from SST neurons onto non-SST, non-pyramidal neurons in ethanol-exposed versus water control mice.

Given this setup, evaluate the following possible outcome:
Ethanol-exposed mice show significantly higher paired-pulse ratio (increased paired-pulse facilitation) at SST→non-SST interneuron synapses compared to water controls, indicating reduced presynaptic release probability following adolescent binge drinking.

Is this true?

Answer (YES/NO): NO